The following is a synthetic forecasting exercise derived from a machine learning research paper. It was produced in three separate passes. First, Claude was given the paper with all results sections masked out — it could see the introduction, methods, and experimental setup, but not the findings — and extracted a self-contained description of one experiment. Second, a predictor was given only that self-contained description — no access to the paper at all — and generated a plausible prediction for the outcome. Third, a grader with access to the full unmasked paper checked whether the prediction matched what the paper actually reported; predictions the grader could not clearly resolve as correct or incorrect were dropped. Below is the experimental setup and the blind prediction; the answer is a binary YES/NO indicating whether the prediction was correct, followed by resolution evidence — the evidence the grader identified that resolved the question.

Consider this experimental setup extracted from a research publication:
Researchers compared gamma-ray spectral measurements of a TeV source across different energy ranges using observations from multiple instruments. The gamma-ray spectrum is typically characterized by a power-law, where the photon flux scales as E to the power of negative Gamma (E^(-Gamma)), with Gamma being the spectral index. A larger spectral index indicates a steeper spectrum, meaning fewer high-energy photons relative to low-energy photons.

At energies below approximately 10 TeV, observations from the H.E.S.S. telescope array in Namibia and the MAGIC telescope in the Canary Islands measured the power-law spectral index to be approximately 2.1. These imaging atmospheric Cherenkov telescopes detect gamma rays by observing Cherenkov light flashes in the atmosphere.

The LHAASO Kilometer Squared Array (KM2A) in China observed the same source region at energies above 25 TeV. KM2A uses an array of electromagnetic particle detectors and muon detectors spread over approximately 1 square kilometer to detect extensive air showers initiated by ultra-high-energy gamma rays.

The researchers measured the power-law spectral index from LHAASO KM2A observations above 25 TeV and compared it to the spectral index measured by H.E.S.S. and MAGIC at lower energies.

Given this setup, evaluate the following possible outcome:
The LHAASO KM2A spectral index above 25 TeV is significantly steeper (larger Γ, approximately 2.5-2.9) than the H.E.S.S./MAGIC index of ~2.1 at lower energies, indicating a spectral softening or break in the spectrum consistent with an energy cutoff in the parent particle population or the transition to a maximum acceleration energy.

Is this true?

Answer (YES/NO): NO